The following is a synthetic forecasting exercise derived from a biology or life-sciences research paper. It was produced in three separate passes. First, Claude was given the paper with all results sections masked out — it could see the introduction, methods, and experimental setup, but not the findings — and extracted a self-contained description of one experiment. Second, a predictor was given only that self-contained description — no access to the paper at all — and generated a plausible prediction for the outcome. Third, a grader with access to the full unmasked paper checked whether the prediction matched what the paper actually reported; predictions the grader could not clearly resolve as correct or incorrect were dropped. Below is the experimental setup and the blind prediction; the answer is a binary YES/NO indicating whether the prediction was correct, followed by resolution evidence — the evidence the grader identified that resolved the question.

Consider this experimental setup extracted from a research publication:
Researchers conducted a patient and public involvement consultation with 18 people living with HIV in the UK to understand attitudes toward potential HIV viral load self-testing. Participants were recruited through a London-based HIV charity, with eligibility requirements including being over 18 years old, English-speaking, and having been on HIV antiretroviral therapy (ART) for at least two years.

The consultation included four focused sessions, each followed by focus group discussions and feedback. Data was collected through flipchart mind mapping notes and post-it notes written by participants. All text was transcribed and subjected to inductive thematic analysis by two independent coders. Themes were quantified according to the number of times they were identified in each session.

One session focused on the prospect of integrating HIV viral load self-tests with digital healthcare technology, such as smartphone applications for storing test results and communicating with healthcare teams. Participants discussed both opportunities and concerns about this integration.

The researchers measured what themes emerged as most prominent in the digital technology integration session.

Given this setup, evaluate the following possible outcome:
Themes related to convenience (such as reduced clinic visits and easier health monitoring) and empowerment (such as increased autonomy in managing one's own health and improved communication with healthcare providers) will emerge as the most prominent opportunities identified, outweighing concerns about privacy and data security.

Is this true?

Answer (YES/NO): NO